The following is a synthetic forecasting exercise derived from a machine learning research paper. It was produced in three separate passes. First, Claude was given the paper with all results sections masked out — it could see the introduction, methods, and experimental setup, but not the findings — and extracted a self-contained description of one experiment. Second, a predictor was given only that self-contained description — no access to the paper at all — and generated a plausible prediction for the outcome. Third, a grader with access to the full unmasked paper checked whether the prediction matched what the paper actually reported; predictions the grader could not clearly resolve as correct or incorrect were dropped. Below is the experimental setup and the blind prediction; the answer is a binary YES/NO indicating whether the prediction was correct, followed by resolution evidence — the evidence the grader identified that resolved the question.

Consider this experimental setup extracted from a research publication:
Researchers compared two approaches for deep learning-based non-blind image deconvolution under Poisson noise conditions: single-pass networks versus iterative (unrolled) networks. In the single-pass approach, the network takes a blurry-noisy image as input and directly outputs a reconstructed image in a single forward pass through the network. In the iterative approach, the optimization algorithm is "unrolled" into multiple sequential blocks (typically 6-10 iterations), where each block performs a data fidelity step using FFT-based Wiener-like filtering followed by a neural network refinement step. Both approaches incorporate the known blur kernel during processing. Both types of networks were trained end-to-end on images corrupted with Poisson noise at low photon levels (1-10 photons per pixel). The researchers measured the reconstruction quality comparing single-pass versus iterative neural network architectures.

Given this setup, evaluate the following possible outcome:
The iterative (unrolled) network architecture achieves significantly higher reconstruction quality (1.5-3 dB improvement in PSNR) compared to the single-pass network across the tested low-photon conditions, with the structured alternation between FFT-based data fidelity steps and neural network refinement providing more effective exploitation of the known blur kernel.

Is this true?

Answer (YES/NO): NO